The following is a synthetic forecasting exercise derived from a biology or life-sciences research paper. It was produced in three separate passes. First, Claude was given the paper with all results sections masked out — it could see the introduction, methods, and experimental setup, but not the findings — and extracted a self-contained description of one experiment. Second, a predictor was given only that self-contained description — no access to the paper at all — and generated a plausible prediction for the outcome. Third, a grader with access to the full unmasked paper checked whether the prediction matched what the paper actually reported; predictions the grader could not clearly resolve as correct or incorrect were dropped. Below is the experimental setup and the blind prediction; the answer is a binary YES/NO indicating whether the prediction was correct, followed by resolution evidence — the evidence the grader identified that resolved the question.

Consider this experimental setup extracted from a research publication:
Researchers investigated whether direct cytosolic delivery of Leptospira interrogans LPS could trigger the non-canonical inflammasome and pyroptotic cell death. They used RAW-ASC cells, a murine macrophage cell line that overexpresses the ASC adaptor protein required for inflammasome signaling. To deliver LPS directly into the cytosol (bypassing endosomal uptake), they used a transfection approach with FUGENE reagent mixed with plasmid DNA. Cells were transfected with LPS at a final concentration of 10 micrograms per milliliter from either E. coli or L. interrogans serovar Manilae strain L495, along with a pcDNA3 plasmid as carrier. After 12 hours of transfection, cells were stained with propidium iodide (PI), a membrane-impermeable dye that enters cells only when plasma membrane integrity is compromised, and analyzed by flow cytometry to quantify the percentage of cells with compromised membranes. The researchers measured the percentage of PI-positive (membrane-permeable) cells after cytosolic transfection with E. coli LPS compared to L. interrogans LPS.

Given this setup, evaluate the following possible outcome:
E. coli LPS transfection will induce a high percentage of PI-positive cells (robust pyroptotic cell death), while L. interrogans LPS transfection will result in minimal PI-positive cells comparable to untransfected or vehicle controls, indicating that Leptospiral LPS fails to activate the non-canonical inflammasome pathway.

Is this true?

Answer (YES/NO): YES